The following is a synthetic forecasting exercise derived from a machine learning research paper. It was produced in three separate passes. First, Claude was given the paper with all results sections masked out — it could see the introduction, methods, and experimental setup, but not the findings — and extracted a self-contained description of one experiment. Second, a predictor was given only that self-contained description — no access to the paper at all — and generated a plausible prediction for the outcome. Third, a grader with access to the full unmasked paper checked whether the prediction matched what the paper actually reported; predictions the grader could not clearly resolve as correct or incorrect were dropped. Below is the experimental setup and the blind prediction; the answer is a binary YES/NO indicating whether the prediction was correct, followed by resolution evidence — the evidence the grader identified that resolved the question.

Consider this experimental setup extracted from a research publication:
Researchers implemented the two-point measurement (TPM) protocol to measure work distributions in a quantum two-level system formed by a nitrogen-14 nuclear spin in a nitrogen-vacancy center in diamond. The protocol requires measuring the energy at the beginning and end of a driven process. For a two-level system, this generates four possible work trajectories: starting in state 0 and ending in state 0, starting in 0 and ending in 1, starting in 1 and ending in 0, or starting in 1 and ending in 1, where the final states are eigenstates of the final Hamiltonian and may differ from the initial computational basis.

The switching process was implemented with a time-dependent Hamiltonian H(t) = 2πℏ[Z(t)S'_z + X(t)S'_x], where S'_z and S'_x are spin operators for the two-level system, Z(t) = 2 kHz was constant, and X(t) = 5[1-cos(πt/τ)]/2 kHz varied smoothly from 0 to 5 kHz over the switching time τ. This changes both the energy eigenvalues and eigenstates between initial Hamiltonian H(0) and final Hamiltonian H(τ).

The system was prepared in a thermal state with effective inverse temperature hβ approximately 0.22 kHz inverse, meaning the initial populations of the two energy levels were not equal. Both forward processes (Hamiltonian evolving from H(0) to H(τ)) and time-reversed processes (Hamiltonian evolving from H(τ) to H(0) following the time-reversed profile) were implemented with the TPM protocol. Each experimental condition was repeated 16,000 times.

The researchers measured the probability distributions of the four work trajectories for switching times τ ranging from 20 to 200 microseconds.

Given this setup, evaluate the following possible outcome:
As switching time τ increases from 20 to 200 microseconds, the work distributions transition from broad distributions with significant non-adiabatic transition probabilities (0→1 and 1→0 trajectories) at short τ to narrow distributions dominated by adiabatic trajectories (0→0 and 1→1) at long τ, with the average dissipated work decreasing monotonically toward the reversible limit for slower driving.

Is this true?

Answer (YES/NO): NO